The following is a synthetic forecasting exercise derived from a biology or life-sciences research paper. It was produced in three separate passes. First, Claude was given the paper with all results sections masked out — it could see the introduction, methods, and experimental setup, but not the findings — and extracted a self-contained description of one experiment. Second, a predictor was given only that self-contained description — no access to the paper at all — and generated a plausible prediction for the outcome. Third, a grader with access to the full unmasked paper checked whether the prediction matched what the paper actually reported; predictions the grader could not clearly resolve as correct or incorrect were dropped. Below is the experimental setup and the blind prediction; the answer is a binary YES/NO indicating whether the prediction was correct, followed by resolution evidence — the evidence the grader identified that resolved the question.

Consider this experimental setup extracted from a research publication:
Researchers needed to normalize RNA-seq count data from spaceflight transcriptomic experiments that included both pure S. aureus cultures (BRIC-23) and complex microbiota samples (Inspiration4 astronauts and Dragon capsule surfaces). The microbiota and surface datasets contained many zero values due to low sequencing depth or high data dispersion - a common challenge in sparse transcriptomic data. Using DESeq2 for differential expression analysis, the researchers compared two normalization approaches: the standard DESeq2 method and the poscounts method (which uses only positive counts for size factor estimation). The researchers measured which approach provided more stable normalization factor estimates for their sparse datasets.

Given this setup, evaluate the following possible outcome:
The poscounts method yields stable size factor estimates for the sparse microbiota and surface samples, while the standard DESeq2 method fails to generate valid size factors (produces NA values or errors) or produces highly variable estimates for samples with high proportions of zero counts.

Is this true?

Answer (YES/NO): YES